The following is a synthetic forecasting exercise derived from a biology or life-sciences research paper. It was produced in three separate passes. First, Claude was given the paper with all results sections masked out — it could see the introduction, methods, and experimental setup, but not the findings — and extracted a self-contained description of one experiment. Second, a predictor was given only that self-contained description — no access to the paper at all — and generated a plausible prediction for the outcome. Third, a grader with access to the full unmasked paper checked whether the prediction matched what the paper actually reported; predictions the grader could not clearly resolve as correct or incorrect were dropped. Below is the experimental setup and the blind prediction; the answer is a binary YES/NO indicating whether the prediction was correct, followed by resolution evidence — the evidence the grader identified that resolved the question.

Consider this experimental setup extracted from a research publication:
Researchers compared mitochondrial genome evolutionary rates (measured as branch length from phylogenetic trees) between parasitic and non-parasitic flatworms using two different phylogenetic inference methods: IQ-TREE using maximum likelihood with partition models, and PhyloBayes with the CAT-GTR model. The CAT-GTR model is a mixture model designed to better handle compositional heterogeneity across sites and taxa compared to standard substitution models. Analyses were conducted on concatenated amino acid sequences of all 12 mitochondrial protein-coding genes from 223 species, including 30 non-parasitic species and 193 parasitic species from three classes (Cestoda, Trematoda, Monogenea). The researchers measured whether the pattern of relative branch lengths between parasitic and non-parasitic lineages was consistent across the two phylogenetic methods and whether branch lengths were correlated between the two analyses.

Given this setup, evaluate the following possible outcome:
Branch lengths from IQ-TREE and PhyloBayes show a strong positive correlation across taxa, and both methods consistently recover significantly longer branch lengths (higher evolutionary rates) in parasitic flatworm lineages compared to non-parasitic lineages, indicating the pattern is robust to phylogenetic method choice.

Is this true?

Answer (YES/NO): YES